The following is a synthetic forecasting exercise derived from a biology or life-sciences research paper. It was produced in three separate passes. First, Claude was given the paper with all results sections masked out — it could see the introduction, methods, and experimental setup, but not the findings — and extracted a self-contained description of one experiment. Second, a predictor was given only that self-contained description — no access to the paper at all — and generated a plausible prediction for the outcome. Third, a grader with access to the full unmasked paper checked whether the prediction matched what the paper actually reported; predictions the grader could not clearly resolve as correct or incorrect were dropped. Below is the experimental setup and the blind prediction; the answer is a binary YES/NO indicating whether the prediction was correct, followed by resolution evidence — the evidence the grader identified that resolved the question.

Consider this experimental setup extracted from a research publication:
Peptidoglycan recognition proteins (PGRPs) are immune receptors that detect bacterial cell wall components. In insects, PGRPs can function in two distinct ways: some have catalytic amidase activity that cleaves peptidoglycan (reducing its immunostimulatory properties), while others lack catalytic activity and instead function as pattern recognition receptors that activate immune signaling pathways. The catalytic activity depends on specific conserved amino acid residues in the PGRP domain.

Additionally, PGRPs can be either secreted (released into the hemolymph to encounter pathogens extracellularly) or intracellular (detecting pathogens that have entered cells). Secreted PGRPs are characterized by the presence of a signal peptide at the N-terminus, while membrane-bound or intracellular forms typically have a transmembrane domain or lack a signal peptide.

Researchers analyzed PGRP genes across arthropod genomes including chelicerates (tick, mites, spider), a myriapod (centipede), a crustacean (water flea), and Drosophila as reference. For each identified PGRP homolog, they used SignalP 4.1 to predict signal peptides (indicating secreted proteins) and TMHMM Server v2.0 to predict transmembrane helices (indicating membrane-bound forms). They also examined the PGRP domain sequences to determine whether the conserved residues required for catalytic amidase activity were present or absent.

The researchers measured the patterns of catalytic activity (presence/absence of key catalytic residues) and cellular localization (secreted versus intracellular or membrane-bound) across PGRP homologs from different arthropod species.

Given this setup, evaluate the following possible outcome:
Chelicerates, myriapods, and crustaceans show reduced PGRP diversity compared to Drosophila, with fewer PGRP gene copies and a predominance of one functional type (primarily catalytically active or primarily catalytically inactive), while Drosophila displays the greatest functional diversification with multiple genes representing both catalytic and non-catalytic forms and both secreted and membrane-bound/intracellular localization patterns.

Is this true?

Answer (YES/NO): NO